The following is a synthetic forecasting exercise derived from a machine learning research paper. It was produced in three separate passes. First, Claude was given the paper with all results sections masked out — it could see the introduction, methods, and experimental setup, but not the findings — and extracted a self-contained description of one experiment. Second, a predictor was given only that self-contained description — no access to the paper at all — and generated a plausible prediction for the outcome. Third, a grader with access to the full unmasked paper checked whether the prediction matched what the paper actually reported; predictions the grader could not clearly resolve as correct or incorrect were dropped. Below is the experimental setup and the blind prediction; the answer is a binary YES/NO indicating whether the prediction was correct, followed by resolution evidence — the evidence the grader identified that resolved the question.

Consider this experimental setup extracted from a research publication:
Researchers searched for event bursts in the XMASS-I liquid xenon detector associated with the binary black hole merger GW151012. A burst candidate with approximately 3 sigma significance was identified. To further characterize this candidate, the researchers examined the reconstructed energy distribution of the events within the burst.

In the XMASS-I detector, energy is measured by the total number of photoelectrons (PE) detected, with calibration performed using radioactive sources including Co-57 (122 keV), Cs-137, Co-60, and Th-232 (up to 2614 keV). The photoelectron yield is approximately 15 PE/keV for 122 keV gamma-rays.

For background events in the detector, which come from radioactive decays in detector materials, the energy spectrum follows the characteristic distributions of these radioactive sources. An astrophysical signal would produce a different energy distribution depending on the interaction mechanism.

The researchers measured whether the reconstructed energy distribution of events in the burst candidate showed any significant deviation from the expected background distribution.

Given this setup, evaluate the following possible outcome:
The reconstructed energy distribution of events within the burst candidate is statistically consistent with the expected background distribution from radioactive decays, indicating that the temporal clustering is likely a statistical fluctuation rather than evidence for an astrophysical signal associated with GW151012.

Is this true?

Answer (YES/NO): YES